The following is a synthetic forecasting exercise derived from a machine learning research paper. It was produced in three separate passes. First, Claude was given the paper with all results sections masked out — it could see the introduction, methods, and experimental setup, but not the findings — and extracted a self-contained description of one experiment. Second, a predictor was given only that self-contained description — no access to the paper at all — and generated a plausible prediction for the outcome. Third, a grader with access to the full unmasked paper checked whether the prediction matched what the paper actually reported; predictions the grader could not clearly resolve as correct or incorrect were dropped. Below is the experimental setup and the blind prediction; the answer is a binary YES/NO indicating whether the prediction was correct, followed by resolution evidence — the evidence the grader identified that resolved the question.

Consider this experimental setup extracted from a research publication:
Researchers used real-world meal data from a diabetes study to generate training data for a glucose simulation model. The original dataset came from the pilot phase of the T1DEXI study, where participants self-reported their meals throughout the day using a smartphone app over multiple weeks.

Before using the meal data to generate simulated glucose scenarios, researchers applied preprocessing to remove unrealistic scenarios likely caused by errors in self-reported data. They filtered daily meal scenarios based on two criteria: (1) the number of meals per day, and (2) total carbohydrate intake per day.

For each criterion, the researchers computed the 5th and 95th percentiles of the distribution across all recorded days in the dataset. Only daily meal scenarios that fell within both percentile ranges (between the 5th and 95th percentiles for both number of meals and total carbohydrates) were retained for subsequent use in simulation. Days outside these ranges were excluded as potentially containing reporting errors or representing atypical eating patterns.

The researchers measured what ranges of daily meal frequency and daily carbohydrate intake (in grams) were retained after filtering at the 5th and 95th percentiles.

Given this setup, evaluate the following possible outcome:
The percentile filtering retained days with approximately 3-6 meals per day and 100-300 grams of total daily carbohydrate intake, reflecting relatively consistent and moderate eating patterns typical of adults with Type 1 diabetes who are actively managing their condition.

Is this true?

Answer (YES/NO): NO